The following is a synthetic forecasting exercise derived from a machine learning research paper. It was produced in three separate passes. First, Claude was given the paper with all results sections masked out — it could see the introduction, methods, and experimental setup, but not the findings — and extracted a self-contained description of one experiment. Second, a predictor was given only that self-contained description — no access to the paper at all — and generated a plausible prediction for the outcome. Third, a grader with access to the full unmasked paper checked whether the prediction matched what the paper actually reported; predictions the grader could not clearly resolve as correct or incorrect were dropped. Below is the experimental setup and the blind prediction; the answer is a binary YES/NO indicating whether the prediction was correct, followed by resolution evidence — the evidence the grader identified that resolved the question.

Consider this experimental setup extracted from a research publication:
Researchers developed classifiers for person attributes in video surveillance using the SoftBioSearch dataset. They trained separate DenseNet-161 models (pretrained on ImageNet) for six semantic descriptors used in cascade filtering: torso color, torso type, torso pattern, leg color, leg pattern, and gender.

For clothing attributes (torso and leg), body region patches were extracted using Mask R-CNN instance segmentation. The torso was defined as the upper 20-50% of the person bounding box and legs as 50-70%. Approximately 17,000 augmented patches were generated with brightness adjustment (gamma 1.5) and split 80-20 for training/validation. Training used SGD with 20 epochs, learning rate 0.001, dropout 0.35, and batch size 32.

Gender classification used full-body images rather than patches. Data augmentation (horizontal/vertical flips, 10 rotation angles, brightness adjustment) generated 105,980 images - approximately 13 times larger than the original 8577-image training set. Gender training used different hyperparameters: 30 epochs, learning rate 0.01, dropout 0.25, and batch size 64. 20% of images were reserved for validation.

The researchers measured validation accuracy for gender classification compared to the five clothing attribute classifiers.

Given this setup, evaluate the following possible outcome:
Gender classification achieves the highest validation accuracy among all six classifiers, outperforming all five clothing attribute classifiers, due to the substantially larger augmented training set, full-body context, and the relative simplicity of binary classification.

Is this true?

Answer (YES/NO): NO